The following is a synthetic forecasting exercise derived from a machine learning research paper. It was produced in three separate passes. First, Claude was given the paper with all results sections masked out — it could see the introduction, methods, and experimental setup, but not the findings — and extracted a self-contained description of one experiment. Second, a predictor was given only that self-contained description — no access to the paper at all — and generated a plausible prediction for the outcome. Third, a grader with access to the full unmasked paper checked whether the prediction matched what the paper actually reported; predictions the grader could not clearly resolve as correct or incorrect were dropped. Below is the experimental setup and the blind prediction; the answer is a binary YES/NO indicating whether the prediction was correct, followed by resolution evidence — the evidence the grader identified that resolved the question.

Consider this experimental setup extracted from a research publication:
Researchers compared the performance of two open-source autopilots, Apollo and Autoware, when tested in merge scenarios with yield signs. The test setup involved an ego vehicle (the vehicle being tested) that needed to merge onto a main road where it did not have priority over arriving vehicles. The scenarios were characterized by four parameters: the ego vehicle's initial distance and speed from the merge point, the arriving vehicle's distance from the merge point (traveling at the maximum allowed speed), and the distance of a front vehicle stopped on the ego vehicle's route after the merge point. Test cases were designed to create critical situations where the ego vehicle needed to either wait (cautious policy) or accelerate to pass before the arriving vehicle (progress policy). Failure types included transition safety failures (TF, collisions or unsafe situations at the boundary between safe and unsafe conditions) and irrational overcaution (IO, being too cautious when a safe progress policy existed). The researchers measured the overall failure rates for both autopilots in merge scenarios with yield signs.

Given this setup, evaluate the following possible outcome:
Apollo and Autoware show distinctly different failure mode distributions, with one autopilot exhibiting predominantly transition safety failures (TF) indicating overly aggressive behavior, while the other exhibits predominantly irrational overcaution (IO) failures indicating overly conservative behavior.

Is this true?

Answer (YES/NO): YES